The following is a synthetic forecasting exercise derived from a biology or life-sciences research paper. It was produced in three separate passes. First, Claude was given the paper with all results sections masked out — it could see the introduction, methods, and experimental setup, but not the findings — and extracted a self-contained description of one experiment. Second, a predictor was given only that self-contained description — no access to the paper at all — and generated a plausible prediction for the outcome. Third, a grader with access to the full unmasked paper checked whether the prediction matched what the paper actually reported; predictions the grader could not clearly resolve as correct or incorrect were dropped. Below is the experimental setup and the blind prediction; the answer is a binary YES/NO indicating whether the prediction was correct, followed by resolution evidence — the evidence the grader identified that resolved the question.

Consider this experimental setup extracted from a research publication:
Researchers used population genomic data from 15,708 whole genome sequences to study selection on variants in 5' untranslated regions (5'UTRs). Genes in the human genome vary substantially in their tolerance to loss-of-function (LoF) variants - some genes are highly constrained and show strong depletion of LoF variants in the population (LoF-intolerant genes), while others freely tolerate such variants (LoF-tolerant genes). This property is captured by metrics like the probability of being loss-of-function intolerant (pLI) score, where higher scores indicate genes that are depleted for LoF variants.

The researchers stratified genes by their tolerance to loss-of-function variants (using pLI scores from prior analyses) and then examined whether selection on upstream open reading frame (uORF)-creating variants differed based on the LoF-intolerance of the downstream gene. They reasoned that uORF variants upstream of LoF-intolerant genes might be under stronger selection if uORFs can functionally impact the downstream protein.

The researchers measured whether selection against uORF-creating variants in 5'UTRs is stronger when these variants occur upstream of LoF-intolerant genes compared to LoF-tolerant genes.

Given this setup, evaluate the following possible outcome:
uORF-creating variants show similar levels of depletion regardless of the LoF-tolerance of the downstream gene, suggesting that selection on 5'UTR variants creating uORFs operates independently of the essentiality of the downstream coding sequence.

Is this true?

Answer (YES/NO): NO